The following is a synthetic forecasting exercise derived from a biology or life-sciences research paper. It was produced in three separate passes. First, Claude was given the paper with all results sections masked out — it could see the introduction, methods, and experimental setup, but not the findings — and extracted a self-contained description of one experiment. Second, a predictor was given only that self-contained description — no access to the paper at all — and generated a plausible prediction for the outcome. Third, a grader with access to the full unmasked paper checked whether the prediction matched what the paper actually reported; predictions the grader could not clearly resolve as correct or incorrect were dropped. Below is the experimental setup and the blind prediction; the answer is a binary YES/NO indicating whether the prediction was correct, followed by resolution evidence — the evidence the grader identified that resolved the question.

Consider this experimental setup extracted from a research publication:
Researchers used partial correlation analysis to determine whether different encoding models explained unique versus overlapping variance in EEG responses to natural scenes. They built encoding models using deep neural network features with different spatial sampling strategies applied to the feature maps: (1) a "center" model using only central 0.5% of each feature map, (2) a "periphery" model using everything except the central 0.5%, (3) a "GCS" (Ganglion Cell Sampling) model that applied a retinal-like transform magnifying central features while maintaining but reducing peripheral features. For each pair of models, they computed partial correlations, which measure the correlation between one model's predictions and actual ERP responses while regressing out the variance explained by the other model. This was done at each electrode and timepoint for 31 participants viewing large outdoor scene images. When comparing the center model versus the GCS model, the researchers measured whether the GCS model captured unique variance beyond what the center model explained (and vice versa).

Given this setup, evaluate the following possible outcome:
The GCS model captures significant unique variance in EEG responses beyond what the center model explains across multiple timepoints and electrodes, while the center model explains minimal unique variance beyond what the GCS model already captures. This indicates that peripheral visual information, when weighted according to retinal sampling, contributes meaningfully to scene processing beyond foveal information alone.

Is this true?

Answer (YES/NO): YES